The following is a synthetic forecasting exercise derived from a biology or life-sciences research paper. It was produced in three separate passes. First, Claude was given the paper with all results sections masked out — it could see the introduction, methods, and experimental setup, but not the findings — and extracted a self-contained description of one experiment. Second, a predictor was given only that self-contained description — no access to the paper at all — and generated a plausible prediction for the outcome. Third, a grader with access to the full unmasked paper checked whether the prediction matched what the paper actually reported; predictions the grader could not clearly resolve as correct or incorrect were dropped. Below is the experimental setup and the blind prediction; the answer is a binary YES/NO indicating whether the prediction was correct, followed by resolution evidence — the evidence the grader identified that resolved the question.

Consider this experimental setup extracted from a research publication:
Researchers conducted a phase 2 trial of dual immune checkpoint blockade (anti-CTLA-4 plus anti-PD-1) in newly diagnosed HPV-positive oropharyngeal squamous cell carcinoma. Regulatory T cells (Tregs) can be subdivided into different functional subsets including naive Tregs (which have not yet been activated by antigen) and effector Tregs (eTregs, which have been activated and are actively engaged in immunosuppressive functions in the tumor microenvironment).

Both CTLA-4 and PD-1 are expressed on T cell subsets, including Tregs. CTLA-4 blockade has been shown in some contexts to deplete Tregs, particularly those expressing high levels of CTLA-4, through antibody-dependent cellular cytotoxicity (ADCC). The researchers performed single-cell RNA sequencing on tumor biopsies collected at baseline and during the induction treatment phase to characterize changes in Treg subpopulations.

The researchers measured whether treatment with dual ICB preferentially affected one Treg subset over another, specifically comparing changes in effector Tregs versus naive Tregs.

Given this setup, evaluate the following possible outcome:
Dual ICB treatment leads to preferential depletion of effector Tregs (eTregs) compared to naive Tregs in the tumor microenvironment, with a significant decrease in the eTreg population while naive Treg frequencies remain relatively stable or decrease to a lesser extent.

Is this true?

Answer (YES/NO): YES